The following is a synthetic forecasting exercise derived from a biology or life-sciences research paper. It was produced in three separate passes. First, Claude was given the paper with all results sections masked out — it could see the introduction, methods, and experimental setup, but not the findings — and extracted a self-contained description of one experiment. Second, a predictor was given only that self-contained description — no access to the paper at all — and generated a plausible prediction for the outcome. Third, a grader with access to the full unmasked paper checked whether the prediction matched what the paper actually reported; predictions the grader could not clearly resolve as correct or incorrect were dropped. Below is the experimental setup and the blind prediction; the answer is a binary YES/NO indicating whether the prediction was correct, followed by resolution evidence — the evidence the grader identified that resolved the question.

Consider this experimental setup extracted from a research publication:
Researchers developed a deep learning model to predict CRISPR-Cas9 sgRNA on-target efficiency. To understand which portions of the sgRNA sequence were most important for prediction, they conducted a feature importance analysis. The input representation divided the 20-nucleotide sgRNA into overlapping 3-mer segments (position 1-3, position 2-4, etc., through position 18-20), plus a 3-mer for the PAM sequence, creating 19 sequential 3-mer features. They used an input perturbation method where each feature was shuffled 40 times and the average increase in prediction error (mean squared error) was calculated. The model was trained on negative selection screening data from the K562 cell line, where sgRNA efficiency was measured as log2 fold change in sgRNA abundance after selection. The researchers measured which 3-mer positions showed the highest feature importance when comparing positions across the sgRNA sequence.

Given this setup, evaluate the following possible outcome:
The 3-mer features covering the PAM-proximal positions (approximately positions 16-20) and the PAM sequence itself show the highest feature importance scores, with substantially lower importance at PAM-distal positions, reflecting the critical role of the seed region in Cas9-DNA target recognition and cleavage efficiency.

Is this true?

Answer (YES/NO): NO